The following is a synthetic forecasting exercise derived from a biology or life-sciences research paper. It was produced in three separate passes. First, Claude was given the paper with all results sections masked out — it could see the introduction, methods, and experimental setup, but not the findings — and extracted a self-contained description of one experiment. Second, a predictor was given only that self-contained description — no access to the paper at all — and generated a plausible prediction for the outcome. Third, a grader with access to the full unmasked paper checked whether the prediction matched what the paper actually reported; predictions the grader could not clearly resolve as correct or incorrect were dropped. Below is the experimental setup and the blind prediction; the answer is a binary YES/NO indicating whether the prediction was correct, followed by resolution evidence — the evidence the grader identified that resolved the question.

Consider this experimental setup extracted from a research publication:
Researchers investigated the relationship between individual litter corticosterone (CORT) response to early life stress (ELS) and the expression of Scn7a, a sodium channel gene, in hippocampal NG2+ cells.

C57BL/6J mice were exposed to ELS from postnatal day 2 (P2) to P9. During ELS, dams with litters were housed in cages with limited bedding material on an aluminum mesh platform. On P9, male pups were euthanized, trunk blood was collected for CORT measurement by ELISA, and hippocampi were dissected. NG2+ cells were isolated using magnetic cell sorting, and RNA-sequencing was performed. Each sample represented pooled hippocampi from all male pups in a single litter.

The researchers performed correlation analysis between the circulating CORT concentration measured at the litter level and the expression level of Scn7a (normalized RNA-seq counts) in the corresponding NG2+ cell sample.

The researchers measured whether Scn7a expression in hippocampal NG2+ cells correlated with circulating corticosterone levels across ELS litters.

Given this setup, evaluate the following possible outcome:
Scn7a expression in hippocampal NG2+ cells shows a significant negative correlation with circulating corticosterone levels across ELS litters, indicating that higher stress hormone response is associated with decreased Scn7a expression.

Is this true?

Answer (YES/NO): NO